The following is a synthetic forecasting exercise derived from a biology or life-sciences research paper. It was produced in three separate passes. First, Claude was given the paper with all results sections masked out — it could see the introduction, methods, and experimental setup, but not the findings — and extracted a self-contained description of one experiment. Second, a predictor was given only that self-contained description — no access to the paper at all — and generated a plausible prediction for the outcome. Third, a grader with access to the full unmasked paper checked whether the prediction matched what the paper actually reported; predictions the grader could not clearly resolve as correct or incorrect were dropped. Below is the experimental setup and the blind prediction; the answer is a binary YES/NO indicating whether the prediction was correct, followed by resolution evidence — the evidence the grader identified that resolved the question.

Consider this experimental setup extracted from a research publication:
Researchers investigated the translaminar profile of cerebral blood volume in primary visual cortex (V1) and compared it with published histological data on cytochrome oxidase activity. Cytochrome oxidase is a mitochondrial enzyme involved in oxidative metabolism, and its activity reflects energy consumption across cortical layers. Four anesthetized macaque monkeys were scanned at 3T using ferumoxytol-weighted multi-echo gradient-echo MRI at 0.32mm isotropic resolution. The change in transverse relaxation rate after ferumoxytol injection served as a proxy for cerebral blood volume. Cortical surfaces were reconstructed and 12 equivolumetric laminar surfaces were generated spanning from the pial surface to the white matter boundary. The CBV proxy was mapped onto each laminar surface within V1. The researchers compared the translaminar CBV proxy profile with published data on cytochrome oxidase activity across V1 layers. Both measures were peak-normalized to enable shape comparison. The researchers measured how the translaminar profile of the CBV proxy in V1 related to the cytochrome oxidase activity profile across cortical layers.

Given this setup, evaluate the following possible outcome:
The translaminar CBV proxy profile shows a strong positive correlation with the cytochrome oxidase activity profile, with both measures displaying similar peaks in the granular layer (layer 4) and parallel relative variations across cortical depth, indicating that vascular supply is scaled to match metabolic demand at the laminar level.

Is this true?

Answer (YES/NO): NO